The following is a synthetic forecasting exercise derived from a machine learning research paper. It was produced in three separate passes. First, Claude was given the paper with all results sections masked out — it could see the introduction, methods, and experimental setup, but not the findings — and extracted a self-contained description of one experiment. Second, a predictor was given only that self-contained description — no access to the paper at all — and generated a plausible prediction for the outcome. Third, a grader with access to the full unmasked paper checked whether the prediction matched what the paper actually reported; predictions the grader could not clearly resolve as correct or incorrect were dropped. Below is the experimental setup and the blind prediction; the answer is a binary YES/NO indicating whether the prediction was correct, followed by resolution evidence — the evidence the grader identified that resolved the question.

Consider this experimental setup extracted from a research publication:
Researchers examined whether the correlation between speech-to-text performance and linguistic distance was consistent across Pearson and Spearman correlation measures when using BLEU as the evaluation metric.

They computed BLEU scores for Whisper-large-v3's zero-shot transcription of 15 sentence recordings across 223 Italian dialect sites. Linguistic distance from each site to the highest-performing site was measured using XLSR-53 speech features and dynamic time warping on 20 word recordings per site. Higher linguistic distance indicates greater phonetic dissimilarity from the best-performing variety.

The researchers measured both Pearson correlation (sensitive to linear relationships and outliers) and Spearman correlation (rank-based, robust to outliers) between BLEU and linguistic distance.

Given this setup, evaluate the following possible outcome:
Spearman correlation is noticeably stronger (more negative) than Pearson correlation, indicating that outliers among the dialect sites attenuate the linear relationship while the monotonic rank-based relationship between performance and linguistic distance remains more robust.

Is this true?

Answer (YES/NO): NO